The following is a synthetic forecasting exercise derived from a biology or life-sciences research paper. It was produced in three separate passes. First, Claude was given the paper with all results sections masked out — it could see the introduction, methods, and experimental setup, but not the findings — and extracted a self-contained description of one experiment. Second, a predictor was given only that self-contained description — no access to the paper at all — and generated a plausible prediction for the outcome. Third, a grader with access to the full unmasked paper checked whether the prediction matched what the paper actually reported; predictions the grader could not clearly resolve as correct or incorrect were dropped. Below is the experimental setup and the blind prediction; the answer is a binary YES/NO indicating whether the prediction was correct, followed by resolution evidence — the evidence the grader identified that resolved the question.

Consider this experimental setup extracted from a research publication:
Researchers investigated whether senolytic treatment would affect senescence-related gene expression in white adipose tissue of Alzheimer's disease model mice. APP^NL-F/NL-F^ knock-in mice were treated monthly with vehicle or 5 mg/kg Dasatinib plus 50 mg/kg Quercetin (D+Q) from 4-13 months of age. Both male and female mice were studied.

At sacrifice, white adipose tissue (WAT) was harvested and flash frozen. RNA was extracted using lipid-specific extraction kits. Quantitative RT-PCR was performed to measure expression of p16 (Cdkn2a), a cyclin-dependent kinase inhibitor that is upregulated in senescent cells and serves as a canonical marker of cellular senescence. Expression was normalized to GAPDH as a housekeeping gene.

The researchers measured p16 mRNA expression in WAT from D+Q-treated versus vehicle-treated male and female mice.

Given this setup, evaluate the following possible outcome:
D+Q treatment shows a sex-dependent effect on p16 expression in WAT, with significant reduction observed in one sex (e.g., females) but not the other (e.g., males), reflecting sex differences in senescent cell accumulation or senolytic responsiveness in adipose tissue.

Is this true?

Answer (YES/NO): YES